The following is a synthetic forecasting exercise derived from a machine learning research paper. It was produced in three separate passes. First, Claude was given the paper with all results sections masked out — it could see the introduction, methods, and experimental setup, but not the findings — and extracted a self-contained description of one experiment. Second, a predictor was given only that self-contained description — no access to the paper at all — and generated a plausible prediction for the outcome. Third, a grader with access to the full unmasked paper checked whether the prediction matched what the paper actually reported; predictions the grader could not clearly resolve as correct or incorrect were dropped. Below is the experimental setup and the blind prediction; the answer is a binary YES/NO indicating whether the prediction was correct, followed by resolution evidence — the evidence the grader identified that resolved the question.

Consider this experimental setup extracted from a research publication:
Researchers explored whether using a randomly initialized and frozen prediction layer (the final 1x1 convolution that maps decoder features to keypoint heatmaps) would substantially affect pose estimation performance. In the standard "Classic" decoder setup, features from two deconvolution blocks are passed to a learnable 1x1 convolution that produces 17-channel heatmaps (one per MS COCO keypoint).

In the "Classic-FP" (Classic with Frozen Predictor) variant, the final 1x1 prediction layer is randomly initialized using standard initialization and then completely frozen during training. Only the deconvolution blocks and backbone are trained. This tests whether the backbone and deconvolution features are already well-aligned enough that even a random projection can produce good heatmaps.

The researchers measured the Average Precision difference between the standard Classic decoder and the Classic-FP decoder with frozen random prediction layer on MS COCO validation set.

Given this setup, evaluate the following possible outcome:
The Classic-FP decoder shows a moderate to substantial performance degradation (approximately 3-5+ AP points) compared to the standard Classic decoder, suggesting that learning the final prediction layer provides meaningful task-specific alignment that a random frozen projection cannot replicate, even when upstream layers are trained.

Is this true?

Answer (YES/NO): NO